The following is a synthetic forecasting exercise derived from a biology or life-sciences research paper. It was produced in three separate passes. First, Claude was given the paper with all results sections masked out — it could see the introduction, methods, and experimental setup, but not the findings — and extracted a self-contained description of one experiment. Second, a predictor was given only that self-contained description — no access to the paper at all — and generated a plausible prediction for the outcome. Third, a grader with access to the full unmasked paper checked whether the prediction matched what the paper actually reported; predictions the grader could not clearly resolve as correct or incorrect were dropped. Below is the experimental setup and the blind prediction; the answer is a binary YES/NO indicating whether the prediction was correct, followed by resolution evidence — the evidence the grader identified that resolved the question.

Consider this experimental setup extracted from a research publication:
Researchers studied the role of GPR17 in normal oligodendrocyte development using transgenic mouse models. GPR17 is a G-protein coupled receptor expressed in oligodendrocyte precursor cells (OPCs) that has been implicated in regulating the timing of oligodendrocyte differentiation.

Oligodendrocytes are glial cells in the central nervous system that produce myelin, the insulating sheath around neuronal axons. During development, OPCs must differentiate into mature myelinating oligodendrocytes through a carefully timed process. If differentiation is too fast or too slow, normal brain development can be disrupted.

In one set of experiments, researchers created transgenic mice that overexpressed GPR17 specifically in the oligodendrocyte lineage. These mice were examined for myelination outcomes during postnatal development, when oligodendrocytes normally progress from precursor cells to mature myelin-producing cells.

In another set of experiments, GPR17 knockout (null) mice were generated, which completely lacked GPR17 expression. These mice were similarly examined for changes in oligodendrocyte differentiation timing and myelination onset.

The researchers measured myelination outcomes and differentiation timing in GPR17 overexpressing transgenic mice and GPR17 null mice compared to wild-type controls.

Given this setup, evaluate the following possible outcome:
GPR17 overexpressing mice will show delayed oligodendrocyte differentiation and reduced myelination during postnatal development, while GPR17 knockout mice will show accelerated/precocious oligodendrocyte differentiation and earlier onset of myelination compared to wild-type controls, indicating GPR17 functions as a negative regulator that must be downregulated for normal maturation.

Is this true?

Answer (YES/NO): YES